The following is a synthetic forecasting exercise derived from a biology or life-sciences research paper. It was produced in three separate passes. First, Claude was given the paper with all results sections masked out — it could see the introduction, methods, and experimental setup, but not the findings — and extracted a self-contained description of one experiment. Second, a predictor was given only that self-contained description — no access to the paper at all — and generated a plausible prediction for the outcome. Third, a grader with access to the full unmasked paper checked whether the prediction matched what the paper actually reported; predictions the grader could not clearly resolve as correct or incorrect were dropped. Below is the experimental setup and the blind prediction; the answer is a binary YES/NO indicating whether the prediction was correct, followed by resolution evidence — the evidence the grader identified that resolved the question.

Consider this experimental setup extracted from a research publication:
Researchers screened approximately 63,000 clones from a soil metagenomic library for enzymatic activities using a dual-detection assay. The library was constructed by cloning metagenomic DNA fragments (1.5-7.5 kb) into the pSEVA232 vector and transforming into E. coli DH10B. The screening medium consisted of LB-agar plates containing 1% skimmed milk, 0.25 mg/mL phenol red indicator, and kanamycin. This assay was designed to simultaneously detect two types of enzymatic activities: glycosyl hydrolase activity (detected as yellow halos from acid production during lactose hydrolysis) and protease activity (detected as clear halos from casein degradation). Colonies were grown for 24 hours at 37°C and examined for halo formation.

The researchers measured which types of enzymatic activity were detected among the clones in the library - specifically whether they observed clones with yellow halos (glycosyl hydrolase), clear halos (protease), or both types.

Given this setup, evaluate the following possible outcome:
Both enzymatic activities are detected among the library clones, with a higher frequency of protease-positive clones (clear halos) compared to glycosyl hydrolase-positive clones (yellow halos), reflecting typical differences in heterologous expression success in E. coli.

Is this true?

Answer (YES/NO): NO